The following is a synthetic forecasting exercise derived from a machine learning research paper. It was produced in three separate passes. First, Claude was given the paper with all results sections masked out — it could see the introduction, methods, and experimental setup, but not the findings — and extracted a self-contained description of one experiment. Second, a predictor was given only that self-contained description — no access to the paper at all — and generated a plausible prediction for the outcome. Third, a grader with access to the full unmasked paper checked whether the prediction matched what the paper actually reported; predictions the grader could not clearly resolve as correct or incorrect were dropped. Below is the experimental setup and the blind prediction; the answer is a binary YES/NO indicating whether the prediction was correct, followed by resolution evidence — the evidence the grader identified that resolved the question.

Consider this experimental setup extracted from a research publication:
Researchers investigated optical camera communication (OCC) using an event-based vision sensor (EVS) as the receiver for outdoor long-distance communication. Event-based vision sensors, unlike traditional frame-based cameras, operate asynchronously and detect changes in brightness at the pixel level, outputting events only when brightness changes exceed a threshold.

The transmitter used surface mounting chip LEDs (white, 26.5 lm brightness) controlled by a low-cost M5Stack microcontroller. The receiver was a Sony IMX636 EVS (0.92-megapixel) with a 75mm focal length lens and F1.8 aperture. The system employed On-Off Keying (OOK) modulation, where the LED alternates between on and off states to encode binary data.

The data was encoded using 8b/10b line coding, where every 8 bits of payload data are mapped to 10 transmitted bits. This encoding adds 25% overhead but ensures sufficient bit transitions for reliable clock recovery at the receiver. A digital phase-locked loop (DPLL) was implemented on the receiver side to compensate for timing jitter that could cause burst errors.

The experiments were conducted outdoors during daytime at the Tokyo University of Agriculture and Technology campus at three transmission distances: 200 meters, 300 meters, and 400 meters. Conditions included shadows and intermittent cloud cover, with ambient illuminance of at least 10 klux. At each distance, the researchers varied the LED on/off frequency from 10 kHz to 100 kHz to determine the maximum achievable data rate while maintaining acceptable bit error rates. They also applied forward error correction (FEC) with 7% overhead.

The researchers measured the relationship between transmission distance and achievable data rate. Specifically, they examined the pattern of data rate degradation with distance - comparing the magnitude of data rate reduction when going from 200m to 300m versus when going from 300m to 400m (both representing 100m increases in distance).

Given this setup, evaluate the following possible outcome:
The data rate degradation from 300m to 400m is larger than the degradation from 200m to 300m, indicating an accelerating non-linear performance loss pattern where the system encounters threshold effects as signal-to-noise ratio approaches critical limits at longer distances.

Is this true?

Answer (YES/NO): YES